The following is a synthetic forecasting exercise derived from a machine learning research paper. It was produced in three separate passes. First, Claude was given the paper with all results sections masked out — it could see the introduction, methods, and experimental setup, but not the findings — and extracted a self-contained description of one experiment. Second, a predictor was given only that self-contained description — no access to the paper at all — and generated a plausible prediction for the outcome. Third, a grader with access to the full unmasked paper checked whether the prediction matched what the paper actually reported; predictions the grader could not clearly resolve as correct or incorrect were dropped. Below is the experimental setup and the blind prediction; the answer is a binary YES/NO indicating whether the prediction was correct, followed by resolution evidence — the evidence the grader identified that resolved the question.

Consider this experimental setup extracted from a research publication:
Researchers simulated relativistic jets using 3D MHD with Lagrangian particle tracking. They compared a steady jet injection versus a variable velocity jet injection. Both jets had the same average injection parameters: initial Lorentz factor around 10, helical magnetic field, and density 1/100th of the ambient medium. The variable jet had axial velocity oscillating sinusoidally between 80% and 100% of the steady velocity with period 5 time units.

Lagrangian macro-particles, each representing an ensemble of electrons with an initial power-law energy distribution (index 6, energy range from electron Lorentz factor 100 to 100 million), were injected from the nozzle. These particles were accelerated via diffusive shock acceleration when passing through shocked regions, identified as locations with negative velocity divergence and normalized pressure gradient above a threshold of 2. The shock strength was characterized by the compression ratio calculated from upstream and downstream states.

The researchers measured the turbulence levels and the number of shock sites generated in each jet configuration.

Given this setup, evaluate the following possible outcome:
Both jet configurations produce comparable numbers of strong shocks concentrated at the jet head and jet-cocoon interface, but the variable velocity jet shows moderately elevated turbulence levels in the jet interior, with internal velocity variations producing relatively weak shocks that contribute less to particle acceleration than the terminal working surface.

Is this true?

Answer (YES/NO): NO